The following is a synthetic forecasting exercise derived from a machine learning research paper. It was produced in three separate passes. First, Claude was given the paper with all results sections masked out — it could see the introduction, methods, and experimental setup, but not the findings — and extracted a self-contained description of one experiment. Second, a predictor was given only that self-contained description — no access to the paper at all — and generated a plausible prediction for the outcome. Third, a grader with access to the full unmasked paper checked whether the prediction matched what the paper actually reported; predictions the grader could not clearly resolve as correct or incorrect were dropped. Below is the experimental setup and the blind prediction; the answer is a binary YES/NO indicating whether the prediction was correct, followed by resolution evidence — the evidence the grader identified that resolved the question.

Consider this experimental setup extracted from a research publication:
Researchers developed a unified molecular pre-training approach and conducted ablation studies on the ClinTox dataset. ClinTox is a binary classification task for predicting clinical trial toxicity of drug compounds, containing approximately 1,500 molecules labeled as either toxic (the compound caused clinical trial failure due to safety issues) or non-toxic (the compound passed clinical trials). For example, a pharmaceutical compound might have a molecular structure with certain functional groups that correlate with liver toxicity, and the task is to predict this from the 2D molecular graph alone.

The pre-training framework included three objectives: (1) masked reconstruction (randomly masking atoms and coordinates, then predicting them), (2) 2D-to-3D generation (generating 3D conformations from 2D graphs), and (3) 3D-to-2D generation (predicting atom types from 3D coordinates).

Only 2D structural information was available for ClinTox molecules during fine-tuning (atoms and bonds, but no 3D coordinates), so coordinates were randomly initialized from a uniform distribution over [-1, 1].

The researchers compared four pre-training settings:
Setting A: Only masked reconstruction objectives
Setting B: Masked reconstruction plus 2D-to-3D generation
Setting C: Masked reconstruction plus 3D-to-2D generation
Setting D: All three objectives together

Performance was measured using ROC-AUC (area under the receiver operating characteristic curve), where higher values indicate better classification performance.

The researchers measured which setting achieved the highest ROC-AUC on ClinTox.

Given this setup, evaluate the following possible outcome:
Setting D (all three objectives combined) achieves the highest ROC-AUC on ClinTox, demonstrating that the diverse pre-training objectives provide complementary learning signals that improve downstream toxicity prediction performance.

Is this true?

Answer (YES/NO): YES